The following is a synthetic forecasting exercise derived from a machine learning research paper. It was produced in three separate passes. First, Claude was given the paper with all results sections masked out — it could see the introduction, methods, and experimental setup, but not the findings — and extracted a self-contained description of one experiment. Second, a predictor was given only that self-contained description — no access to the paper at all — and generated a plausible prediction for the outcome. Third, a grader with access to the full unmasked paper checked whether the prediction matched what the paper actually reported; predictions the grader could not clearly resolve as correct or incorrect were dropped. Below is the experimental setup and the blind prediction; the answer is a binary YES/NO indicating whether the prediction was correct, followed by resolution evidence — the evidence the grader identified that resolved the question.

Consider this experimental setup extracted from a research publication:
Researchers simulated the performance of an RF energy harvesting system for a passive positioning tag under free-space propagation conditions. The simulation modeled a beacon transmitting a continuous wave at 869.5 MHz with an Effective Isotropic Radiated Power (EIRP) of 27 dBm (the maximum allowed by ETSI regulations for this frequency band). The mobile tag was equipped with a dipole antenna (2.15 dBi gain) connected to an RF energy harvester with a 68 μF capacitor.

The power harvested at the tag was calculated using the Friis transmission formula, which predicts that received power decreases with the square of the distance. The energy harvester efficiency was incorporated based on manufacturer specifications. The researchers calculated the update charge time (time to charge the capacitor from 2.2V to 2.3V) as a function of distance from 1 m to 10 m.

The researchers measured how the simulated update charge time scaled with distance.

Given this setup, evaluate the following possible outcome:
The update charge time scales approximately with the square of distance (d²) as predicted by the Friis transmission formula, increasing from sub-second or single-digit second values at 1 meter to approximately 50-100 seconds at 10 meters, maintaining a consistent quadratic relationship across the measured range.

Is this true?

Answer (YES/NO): NO